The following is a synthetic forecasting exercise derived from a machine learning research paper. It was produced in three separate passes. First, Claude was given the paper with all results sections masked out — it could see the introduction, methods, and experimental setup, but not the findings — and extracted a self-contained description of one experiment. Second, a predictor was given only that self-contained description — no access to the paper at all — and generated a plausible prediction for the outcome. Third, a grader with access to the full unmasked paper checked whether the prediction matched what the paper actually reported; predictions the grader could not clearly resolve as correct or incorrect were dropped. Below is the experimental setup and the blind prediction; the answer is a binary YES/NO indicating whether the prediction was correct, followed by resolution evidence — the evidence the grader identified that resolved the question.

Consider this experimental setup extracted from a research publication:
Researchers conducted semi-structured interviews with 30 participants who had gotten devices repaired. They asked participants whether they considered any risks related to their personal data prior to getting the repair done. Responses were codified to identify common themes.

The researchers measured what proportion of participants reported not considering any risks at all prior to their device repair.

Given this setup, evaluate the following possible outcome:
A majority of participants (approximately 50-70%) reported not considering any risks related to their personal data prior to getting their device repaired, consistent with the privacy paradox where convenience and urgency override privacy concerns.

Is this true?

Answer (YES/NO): YES